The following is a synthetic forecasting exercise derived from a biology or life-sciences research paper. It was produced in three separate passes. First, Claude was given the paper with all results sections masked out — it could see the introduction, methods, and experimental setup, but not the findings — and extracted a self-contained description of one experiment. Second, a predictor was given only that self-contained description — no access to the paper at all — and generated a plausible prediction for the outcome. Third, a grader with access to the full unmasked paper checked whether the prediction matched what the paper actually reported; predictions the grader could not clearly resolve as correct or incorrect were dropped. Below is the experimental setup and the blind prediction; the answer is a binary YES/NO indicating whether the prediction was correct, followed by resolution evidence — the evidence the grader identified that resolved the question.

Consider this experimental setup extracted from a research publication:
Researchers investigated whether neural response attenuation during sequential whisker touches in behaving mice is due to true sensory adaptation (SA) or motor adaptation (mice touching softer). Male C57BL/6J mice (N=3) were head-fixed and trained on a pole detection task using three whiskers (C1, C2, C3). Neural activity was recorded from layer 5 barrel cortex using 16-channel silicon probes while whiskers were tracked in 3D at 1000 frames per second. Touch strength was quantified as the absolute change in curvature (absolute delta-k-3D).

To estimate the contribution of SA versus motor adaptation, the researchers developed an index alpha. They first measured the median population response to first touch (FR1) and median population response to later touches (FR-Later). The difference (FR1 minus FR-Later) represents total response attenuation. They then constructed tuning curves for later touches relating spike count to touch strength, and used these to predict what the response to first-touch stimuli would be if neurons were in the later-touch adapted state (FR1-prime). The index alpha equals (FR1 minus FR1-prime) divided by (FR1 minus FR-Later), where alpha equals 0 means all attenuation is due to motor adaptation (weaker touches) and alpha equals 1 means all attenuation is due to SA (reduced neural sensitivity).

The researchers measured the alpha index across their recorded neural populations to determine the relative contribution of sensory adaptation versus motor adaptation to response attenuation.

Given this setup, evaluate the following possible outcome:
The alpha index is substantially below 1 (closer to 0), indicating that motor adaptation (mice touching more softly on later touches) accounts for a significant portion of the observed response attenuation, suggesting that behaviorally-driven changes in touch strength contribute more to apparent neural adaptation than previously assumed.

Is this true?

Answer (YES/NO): NO